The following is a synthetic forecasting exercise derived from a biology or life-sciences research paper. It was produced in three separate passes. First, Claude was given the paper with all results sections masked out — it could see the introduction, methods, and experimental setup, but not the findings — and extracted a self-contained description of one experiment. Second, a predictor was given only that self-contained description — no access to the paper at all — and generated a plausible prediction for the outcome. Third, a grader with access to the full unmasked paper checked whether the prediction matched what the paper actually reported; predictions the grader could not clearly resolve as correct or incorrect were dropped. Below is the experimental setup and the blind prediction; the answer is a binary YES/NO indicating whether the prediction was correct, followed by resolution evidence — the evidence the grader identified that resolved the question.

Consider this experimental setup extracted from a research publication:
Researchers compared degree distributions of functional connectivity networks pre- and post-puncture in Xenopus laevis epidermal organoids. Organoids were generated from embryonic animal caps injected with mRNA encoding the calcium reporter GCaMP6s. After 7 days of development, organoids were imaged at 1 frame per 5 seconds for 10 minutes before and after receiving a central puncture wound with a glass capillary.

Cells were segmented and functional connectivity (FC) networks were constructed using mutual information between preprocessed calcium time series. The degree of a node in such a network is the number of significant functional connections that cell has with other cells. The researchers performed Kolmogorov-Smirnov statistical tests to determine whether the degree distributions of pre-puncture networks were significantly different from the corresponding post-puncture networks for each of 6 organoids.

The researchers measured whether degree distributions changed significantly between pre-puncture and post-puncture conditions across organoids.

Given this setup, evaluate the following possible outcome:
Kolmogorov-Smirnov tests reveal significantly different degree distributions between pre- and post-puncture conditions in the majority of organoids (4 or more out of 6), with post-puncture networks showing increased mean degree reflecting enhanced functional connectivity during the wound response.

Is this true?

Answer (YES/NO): NO